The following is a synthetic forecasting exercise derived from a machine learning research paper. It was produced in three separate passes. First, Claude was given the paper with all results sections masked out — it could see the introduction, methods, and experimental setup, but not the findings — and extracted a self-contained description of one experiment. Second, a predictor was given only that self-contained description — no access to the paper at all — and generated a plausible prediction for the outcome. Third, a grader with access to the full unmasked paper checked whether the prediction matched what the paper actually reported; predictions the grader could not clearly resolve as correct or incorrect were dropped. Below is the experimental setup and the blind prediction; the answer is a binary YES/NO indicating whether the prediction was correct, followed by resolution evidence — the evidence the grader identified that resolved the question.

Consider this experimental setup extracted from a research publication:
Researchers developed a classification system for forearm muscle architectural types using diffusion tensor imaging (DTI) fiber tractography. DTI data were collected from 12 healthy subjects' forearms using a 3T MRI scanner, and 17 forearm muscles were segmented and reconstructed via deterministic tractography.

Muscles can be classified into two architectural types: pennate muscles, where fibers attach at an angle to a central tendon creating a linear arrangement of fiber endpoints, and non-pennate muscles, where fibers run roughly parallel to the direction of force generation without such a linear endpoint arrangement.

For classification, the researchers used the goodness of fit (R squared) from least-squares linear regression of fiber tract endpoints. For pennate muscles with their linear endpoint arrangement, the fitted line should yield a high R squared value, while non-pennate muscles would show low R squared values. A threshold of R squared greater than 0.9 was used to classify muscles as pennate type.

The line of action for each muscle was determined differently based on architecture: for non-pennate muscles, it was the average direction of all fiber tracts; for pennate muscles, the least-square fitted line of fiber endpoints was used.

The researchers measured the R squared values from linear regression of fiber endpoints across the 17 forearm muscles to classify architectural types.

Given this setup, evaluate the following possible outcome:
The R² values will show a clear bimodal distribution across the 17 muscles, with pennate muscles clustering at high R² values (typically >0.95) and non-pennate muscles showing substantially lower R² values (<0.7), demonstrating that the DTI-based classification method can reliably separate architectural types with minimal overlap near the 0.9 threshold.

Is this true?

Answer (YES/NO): NO